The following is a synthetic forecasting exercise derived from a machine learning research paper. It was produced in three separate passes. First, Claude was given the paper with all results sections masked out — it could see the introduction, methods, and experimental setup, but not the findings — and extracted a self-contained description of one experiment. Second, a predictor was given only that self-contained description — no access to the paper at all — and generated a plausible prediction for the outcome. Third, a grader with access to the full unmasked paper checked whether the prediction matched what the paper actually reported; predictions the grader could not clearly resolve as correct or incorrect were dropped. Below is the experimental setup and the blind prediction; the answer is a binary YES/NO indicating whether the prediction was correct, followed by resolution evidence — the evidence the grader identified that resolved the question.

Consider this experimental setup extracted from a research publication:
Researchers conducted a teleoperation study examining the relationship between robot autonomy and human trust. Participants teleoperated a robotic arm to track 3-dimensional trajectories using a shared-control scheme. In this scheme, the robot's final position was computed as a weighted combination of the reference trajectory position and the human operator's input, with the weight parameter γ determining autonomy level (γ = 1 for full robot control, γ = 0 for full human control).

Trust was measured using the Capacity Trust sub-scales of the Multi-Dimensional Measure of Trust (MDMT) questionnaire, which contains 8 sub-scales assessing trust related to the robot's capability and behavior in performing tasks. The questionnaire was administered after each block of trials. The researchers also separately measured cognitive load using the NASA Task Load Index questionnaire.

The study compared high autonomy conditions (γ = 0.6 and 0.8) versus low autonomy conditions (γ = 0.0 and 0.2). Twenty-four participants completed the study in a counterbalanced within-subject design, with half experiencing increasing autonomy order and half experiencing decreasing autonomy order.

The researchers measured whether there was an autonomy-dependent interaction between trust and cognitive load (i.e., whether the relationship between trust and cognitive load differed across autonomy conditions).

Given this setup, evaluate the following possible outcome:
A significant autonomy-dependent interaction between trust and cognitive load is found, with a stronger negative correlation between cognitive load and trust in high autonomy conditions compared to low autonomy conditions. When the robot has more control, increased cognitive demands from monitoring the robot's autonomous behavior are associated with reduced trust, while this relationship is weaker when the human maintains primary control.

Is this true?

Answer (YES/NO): NO